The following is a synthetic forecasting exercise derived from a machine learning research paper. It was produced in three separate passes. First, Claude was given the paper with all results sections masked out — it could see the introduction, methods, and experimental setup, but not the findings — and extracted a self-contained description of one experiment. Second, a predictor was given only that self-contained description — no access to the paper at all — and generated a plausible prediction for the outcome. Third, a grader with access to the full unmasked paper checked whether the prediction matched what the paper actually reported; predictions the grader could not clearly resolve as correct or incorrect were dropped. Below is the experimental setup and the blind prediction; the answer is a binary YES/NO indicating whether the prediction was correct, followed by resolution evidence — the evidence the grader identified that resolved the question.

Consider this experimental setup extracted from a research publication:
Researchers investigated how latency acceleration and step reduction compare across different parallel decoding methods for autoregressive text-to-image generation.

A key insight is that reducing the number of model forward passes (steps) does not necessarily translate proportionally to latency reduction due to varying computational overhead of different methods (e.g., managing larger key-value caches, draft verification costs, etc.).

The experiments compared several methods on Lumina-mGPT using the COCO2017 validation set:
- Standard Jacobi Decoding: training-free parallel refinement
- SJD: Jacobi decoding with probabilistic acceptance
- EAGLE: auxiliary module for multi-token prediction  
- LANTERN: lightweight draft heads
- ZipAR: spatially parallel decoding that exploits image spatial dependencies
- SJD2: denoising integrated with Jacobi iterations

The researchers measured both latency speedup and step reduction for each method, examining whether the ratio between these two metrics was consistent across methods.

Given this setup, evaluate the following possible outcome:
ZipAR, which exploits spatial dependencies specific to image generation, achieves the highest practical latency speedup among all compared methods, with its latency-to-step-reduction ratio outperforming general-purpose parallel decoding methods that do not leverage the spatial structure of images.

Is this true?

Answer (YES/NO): NO